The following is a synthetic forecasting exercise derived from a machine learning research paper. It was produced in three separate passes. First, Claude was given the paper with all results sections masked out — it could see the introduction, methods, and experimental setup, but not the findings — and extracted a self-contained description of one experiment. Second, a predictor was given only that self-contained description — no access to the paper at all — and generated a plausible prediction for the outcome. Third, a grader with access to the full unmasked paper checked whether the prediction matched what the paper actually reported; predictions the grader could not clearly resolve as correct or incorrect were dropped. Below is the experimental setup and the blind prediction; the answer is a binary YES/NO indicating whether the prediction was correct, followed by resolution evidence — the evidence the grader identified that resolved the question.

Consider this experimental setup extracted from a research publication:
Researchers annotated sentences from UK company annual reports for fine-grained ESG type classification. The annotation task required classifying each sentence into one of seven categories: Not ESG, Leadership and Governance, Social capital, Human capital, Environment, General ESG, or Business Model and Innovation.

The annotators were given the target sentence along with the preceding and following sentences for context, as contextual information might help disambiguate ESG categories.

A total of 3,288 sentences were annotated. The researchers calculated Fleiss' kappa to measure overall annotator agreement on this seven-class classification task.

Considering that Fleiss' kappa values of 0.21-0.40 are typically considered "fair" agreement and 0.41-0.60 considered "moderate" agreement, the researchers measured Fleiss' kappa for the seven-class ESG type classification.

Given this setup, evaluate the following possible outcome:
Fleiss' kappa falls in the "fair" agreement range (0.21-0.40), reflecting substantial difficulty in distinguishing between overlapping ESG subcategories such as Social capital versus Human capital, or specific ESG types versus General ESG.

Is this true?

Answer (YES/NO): YES